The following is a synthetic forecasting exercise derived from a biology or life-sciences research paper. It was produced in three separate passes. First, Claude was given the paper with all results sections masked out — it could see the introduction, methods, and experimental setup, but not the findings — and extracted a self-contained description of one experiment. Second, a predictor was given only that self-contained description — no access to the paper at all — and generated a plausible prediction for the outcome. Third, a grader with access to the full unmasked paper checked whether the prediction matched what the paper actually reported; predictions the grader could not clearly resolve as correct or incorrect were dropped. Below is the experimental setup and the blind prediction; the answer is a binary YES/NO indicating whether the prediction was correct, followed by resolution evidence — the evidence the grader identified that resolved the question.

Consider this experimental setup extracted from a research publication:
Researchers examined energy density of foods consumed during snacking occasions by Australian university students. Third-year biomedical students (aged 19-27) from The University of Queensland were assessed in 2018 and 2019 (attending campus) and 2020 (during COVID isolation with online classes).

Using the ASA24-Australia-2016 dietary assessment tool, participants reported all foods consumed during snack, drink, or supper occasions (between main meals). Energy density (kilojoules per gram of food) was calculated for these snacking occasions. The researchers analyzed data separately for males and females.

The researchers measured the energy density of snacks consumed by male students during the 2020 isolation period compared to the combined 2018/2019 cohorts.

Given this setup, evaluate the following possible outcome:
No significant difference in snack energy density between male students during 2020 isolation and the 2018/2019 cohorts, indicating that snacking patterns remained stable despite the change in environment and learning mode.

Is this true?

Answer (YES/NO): YES